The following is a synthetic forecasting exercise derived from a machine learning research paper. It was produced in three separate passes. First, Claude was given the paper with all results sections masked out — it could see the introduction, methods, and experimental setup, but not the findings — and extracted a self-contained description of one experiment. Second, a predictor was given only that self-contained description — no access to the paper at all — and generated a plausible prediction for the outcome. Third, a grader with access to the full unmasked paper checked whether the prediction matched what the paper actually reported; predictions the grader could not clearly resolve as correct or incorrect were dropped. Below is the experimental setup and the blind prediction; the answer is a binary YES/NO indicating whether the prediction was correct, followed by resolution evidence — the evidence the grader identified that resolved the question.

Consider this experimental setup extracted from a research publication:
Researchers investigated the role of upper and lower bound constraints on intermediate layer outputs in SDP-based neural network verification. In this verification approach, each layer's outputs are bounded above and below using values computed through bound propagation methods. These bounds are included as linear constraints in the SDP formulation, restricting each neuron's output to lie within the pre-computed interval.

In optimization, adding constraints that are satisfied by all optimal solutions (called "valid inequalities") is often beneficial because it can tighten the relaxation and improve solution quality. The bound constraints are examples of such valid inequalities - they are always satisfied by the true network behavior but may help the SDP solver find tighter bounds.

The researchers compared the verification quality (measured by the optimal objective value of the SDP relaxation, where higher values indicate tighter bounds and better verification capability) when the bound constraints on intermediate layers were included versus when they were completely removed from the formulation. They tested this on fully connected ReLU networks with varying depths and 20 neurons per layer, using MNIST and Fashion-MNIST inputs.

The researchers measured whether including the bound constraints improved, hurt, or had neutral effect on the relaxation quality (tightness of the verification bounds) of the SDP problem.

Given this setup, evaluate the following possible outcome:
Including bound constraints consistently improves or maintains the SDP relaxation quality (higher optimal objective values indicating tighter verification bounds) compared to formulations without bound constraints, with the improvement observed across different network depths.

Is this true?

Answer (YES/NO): NO